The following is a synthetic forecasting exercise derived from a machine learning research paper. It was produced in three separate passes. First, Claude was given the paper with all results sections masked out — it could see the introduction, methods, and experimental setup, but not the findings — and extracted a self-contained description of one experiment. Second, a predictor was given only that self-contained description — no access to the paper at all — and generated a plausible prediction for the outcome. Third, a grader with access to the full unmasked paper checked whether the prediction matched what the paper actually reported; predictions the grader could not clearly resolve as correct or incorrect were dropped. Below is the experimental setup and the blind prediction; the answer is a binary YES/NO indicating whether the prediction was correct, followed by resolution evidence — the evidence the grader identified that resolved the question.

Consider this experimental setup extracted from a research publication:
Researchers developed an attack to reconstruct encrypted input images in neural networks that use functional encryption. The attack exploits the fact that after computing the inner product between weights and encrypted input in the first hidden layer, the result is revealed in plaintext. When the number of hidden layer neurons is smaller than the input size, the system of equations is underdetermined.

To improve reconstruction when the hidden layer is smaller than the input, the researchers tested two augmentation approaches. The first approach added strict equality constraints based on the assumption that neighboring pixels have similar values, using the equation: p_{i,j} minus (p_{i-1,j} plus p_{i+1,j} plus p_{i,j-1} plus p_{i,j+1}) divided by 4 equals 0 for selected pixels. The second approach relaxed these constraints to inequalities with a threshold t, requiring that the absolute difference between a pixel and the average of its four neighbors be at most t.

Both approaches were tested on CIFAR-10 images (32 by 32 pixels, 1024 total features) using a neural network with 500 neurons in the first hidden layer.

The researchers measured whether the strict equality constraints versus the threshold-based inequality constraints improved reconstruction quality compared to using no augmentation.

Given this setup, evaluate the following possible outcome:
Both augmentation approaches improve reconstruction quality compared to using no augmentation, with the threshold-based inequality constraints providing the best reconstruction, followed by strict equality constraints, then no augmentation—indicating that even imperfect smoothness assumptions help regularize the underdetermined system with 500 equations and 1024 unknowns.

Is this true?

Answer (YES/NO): NO